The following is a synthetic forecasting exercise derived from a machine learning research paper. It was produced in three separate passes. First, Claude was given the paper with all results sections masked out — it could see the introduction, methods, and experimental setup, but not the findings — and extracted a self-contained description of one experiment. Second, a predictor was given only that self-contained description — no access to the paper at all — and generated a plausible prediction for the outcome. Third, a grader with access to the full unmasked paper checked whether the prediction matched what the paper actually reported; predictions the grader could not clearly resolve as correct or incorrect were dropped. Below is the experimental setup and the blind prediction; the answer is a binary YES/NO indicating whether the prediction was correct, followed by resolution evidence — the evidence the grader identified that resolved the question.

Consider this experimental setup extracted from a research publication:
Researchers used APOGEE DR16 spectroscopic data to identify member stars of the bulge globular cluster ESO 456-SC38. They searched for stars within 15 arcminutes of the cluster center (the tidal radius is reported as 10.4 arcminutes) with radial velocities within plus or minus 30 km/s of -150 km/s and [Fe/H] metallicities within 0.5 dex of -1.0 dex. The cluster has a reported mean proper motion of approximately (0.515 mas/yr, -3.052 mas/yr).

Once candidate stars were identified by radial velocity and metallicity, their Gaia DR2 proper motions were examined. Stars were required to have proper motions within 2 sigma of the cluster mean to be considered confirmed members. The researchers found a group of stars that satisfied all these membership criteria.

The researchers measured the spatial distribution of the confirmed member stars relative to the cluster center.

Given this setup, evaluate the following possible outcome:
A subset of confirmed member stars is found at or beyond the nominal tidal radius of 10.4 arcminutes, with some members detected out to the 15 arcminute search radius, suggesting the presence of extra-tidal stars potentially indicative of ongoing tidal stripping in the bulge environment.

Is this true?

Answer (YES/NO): NO